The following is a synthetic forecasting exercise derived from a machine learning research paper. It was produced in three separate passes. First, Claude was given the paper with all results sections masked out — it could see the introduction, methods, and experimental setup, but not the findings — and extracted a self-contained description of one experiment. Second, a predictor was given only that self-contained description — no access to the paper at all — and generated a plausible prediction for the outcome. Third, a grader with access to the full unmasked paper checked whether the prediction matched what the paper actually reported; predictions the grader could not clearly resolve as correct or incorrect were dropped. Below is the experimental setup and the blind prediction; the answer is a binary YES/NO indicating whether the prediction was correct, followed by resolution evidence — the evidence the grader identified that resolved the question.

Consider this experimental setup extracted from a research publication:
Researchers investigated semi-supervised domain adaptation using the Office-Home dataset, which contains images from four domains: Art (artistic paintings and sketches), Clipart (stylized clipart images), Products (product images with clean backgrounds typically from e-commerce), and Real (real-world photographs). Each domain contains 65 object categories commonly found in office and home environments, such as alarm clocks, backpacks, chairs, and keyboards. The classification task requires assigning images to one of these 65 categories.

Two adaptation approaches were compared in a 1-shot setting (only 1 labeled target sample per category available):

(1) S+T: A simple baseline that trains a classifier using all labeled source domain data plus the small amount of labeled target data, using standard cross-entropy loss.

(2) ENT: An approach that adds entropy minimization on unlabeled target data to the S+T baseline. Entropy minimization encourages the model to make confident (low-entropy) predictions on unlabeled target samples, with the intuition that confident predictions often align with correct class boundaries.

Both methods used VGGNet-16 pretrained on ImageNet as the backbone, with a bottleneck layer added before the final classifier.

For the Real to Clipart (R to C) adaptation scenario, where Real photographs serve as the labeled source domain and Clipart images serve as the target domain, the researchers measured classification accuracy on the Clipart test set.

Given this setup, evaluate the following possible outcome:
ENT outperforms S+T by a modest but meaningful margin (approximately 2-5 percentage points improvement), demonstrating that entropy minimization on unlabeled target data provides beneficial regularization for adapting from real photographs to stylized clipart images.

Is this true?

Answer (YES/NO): NO